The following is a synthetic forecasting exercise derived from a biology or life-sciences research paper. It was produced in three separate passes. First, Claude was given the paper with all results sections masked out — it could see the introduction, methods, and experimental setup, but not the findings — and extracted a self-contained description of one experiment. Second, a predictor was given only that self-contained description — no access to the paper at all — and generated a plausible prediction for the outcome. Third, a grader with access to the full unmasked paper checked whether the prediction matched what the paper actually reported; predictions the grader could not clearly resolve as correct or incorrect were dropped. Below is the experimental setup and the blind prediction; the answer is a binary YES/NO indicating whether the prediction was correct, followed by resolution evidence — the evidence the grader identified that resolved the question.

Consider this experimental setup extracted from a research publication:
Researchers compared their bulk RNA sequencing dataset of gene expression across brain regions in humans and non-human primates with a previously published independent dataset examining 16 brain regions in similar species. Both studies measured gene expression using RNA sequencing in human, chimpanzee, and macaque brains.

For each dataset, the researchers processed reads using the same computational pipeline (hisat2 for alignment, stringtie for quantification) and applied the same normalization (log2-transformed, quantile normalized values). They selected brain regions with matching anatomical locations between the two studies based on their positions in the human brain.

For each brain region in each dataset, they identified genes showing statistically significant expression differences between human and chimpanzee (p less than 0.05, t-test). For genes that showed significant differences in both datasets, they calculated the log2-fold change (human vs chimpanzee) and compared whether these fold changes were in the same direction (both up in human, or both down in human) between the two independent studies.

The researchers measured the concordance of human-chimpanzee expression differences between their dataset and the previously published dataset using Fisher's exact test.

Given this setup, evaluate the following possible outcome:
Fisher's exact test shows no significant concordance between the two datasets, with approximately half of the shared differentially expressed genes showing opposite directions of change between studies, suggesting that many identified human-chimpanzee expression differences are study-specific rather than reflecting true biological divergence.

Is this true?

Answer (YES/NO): NO